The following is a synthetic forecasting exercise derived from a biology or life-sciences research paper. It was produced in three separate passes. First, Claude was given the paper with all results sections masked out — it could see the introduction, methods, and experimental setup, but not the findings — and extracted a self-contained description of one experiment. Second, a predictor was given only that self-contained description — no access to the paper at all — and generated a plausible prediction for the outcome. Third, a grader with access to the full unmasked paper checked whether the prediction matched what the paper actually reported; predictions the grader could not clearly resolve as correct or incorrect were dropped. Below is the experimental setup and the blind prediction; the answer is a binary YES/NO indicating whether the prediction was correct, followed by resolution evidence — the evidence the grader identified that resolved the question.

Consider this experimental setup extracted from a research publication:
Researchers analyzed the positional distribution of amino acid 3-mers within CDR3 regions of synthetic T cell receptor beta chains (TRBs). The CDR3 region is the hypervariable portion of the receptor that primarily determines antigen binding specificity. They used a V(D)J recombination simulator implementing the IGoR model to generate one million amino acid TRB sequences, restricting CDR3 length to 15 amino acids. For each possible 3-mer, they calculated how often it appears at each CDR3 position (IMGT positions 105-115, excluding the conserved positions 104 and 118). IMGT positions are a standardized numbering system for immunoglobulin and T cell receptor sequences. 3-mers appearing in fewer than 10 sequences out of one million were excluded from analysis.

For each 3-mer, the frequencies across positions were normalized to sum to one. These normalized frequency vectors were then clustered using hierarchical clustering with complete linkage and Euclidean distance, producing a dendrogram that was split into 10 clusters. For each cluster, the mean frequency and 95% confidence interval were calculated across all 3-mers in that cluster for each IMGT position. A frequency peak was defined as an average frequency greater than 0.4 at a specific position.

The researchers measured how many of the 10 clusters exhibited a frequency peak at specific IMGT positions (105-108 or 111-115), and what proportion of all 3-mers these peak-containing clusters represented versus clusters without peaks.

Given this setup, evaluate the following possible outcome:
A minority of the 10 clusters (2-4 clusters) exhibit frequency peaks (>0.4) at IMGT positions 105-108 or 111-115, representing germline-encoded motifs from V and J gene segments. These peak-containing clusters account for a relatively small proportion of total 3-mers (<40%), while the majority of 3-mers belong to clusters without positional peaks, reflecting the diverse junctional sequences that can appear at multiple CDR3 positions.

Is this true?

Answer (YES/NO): NO